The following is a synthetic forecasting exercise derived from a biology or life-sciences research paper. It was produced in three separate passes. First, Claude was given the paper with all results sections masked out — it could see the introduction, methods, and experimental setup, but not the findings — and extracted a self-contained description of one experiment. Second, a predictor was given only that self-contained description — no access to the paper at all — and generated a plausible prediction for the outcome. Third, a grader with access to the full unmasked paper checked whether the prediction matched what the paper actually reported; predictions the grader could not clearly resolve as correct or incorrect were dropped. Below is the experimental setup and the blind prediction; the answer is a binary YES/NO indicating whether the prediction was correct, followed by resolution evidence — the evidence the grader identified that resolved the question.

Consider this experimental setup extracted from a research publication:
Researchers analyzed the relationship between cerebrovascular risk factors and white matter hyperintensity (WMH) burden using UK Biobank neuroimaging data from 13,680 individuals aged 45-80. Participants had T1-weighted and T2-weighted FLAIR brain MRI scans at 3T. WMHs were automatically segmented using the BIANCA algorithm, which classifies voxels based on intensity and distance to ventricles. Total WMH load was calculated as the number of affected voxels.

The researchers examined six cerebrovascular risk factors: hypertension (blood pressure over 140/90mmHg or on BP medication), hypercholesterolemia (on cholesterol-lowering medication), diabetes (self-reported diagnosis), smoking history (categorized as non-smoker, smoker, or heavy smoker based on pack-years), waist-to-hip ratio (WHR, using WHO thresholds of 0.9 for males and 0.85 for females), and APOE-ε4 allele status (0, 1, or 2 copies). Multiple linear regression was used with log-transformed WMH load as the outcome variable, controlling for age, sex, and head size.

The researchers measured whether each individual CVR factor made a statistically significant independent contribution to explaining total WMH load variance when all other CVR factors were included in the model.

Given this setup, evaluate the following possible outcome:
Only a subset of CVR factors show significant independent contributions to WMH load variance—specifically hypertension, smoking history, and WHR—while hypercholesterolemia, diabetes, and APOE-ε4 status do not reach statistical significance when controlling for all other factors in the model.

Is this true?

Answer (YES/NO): NO